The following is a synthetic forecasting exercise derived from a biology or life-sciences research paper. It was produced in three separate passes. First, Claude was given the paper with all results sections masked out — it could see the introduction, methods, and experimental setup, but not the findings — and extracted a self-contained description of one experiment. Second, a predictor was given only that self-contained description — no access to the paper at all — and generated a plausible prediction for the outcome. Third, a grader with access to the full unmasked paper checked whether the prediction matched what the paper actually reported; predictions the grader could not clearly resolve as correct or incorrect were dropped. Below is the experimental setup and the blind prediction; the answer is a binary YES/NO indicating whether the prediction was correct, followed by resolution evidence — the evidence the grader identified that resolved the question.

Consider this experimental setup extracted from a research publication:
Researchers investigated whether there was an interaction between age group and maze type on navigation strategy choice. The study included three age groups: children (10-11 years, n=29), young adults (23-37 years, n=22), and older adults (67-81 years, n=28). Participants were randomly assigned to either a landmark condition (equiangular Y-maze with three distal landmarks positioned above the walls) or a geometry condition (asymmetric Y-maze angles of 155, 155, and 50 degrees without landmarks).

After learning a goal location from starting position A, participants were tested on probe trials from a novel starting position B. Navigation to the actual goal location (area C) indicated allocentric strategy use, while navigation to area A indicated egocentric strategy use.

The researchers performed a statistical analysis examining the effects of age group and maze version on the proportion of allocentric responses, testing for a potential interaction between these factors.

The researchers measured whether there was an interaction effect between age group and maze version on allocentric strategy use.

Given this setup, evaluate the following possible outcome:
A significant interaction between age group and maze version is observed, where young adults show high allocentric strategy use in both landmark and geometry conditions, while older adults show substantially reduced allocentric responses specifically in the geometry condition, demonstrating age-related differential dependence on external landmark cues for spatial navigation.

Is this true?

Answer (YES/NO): NO